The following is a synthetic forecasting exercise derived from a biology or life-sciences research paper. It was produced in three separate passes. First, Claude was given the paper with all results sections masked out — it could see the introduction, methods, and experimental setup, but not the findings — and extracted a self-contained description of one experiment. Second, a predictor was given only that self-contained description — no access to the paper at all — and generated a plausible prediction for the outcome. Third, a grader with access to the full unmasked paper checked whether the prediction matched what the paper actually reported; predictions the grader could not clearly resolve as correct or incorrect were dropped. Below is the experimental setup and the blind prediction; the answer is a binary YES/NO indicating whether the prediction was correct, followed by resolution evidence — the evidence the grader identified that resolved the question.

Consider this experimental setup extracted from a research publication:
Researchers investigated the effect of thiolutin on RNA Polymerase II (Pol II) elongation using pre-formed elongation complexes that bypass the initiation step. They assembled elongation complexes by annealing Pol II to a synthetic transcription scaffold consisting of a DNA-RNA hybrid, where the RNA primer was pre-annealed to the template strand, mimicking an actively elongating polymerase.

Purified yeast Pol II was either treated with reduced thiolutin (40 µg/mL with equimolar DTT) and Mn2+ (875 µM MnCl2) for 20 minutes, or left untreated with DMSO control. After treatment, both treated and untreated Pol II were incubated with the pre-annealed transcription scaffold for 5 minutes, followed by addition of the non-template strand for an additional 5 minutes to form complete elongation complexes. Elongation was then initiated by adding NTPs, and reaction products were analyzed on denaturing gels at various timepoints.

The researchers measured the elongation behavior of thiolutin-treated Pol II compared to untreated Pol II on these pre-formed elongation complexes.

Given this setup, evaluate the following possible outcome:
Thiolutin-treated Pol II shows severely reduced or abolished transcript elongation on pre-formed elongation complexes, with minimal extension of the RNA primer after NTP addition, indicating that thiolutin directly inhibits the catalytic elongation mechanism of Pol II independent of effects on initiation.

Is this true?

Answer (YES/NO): NO